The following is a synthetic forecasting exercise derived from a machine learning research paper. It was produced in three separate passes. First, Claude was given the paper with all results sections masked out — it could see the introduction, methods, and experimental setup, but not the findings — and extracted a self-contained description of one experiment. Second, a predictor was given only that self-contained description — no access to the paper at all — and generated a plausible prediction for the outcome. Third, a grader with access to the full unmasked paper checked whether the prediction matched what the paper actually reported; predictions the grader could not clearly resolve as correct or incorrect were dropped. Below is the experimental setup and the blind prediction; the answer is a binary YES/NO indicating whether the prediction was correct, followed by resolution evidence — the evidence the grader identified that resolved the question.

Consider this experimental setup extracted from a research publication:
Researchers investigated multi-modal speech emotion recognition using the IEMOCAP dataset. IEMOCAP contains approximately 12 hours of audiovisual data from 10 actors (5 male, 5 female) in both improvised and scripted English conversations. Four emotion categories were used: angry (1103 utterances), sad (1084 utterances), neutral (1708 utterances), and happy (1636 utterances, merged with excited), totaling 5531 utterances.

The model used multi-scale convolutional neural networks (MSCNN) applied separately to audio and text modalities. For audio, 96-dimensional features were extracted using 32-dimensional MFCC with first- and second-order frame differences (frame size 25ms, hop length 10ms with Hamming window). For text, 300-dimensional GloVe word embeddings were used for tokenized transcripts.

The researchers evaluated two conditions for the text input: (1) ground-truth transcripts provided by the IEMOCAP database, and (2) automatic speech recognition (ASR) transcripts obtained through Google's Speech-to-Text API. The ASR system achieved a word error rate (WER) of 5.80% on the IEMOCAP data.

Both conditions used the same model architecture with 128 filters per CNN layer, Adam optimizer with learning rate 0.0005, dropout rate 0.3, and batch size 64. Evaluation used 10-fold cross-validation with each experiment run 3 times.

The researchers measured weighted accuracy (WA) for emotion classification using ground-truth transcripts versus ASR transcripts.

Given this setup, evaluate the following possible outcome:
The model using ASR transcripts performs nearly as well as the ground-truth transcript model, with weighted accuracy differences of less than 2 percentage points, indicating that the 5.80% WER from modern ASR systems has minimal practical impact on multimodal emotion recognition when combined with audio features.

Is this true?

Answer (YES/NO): NO